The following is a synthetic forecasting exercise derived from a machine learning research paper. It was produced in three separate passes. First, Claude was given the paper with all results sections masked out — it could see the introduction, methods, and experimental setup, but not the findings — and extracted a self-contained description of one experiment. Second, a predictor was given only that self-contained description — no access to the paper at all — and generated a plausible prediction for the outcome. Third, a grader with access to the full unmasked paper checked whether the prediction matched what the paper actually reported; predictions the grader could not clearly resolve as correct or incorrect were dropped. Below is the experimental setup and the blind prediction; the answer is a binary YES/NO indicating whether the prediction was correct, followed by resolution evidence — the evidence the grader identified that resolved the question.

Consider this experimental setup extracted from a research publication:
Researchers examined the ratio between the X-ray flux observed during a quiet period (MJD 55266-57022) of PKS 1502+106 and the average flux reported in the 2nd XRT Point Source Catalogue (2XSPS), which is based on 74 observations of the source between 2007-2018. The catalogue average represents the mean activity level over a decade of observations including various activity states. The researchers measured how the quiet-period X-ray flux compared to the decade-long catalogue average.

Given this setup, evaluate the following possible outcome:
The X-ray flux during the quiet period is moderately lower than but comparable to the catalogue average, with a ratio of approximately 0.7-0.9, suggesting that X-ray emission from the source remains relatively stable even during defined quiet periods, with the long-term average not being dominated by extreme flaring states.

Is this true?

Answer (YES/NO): NO